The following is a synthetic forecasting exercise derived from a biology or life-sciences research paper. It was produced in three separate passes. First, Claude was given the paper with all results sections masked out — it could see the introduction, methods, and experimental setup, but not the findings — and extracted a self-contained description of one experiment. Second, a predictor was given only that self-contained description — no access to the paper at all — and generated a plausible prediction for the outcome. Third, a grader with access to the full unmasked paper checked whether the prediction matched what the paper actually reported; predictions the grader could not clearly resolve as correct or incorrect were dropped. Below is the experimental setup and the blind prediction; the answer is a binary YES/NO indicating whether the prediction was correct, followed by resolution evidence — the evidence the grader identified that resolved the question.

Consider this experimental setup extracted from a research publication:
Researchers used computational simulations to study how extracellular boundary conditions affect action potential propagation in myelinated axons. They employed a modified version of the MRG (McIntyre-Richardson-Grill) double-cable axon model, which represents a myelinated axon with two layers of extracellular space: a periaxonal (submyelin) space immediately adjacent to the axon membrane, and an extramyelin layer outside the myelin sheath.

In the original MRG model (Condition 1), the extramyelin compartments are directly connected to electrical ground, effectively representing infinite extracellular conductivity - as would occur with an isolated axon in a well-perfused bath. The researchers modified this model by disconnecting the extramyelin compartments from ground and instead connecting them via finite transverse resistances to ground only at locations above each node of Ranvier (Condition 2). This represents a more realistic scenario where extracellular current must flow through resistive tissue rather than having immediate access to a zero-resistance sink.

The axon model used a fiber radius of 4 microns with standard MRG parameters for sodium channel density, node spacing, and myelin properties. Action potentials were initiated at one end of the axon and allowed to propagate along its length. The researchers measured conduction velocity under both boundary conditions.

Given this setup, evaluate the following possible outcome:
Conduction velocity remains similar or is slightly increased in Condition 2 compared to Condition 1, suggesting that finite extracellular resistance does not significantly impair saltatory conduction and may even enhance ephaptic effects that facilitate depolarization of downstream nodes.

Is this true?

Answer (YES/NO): YES